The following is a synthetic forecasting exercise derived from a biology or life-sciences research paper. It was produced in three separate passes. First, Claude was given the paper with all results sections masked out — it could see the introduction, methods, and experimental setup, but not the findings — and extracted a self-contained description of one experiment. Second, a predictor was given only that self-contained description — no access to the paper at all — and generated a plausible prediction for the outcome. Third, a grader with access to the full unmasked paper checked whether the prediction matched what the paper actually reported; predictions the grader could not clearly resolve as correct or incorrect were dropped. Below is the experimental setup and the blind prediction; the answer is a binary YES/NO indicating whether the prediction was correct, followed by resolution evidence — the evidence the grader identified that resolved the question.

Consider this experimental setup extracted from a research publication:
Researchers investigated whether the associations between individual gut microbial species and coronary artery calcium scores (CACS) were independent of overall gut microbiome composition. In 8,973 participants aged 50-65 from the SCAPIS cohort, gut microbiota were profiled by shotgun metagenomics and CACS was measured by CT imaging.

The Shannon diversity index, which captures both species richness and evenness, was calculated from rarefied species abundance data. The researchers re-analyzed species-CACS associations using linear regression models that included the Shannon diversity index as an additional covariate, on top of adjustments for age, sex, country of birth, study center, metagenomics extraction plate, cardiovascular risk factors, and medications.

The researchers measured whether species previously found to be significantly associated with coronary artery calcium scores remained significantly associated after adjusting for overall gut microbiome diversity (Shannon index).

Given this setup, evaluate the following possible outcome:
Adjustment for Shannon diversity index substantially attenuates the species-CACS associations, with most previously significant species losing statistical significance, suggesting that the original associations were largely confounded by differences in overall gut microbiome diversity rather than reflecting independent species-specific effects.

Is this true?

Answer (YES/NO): NO